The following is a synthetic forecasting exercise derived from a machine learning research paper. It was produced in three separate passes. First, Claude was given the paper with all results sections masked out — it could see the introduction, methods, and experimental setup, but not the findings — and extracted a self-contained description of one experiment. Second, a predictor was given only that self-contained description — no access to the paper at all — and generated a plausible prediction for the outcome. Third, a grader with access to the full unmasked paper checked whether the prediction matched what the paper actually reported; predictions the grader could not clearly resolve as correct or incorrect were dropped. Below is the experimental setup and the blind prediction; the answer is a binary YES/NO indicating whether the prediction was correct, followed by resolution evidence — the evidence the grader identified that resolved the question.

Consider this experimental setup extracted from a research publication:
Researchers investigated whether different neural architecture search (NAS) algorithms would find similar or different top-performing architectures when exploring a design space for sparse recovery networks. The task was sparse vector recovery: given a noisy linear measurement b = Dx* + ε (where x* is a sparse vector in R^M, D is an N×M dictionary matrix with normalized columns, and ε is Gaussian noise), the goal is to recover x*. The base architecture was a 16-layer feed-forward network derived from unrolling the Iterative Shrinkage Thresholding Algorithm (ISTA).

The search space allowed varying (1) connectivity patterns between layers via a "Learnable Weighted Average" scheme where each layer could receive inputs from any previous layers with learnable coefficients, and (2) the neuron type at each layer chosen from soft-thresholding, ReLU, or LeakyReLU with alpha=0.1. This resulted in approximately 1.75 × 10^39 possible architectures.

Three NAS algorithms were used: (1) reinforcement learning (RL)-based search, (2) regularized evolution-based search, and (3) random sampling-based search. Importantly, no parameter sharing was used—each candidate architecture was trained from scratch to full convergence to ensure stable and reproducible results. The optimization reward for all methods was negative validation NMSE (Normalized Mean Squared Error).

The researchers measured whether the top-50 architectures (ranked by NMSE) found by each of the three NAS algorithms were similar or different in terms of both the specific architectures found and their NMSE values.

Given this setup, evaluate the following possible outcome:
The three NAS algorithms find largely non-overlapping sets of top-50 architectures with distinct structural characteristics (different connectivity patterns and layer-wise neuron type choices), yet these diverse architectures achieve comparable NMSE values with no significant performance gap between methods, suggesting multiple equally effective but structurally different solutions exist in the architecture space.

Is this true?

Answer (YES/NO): NO